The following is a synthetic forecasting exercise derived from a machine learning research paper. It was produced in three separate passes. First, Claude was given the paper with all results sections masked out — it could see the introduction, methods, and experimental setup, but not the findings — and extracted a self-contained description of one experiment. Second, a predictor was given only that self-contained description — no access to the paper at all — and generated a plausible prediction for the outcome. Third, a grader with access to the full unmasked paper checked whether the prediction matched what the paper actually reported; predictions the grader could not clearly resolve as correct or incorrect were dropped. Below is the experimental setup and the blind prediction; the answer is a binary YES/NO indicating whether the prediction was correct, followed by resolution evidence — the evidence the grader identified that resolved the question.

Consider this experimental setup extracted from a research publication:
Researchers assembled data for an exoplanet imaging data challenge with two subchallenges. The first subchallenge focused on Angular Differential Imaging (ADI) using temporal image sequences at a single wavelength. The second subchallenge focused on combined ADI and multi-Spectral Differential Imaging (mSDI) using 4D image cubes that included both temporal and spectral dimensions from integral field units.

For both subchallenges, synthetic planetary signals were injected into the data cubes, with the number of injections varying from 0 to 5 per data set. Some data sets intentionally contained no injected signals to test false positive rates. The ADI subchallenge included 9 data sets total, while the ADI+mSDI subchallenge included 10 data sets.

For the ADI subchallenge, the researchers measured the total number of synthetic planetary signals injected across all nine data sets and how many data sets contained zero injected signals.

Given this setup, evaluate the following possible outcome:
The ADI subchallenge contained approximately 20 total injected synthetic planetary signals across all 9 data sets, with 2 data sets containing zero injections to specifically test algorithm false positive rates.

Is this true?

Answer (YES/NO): YES